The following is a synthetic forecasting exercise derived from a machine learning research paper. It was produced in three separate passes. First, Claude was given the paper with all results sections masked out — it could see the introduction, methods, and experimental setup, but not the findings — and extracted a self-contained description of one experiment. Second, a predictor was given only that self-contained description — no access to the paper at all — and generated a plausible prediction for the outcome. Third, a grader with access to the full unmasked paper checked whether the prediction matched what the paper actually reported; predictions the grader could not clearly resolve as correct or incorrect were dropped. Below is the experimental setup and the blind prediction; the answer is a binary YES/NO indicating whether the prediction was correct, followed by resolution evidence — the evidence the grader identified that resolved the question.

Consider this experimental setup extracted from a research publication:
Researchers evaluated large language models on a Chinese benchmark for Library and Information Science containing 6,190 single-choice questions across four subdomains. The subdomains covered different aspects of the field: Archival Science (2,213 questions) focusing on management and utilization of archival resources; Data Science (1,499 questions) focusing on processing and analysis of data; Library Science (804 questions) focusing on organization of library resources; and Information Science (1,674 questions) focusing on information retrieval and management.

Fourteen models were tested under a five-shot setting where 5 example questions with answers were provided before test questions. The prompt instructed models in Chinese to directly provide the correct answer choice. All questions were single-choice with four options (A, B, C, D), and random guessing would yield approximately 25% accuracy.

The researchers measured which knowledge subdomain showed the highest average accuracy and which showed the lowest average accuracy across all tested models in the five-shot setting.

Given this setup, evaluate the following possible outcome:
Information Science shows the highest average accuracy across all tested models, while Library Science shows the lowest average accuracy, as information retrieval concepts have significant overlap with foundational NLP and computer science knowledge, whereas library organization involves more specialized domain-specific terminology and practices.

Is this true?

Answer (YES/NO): NO